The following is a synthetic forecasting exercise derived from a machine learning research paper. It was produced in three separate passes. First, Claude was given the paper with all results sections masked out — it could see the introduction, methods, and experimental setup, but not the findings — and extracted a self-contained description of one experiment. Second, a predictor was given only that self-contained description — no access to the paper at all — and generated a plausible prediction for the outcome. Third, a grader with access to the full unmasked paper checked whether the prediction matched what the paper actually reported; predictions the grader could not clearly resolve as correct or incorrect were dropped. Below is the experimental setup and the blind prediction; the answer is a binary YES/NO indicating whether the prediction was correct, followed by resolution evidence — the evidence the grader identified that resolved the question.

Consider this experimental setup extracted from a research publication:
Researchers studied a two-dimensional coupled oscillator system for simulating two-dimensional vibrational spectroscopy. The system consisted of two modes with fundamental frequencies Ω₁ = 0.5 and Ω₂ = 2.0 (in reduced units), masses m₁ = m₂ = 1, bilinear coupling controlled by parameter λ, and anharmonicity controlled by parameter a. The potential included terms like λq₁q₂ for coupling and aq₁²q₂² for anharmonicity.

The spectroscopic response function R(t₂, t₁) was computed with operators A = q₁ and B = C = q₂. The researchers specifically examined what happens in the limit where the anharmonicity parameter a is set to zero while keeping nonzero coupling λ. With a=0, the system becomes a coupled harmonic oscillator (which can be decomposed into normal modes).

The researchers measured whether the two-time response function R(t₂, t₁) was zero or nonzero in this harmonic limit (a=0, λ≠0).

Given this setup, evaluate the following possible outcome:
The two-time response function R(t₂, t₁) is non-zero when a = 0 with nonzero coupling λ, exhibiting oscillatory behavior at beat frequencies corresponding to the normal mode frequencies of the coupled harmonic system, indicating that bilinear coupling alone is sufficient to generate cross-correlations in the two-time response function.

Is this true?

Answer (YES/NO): NO